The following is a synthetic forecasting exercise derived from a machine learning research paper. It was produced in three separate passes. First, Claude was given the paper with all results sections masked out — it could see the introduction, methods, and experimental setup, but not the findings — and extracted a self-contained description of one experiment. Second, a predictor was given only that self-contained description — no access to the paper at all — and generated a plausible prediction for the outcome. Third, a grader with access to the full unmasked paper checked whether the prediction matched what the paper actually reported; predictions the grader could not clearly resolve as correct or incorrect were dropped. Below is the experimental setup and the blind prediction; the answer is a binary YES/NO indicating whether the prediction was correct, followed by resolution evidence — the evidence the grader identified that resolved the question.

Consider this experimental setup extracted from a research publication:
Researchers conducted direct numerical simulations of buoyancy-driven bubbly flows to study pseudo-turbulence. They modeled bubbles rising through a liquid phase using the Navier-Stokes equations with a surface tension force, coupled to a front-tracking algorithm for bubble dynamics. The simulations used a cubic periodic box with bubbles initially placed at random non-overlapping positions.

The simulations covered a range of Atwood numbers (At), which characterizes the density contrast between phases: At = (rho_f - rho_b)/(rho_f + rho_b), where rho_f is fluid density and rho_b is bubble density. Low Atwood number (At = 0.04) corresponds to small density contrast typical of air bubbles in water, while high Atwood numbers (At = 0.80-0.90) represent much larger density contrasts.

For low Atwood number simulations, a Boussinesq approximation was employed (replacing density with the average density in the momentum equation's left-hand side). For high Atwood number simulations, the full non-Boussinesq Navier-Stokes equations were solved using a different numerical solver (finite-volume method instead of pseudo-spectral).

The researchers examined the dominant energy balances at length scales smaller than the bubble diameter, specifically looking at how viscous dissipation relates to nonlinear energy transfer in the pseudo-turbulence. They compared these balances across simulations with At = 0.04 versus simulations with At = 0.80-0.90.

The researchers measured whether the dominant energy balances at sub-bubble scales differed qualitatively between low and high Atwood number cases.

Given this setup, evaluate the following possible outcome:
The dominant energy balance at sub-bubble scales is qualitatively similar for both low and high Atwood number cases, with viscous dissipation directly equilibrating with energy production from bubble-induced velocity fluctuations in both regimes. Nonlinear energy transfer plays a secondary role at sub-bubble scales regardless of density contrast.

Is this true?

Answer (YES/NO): YES